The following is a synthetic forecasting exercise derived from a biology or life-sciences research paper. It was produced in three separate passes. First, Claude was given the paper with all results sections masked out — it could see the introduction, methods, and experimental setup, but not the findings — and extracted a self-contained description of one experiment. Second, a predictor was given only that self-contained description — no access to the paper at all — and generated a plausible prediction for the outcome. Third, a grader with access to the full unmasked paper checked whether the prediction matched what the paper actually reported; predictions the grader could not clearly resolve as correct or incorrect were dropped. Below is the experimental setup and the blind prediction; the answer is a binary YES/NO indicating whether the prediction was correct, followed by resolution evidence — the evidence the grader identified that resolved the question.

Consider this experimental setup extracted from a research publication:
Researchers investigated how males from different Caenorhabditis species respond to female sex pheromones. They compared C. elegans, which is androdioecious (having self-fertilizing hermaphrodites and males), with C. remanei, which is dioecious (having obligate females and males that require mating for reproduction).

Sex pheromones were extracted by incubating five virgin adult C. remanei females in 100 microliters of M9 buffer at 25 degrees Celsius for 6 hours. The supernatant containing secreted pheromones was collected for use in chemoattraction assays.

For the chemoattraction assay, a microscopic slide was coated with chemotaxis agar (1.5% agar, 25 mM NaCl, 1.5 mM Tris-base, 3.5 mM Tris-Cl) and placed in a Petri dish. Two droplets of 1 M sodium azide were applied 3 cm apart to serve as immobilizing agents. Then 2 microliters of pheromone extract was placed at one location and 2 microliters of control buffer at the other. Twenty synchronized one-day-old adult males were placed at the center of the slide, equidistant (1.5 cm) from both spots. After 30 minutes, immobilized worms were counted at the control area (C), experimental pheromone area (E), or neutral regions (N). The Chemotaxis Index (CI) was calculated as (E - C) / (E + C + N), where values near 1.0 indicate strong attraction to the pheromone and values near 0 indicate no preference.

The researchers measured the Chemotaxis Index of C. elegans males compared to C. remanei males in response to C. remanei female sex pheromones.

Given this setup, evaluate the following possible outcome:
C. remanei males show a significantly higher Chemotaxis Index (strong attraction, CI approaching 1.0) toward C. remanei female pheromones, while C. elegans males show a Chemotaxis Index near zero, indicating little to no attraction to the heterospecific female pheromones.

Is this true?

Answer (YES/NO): NO